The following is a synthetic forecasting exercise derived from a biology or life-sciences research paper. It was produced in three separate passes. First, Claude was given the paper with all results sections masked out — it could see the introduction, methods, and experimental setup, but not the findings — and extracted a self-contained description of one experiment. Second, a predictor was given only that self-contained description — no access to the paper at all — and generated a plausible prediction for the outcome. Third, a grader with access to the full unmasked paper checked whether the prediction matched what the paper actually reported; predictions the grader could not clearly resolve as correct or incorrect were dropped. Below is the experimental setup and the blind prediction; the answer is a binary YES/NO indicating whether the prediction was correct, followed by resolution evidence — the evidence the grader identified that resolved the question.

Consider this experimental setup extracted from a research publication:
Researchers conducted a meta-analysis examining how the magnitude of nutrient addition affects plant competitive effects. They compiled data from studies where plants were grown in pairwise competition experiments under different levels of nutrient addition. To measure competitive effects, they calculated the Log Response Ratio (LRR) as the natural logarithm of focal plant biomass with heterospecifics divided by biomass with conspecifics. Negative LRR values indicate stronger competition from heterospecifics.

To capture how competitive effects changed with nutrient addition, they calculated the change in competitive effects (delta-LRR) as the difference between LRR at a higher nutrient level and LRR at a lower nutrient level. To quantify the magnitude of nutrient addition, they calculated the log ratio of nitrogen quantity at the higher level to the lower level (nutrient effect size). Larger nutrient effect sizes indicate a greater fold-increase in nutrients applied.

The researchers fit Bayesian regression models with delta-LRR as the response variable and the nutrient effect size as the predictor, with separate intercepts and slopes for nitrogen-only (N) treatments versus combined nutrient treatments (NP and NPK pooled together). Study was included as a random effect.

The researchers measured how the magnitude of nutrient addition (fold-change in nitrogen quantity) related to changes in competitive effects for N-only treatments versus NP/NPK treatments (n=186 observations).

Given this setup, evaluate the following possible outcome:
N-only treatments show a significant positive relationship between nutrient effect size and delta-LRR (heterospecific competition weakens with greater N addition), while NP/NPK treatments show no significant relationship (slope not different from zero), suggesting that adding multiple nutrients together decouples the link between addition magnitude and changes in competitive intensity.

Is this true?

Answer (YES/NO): NO